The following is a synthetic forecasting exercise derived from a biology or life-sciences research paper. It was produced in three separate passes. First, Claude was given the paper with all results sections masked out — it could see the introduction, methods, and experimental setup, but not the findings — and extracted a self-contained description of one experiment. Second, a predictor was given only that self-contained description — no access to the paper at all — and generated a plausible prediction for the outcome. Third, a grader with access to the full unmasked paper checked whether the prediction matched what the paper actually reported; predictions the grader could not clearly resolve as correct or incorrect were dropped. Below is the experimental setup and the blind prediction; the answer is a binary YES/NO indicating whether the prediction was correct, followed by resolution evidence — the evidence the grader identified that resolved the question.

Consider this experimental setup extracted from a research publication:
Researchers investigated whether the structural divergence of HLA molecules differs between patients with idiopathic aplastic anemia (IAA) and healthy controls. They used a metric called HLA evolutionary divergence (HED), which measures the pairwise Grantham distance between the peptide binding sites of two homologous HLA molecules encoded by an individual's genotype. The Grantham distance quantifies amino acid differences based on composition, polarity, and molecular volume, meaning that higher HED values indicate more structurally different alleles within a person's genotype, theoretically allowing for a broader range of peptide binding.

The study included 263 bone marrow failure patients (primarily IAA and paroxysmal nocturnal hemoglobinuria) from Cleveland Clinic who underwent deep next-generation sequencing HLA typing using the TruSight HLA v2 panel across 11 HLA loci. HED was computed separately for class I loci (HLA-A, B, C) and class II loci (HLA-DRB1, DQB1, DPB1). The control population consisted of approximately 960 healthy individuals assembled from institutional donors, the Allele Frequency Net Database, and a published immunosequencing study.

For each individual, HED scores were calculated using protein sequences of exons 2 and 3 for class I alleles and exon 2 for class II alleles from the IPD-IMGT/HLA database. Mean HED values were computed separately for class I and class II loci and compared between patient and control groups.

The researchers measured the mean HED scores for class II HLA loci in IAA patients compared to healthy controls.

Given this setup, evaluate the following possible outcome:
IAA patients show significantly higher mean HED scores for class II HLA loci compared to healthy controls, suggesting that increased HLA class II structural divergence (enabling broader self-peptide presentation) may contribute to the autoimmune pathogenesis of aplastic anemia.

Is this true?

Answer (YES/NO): NO